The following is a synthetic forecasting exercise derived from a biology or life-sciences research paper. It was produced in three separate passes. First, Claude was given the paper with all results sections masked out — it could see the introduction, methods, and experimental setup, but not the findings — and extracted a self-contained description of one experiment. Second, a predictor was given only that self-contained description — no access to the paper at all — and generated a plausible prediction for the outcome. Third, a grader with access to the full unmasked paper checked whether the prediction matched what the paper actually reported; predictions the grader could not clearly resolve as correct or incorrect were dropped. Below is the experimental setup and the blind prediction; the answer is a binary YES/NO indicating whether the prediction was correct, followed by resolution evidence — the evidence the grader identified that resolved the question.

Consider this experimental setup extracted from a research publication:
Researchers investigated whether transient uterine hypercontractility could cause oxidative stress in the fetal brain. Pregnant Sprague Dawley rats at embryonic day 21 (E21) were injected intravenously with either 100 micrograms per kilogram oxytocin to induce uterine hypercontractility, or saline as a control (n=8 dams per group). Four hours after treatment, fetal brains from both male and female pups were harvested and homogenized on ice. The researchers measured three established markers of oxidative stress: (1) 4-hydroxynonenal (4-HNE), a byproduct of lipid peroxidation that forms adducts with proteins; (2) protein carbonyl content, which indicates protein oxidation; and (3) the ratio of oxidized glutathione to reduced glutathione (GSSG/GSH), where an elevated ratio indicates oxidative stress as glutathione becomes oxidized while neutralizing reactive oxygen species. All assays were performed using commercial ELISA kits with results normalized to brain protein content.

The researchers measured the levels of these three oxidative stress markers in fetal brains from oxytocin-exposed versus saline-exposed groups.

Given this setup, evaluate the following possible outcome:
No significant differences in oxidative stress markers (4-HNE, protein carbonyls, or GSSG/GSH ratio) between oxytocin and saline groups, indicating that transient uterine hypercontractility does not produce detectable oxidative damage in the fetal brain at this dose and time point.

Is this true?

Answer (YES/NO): NO